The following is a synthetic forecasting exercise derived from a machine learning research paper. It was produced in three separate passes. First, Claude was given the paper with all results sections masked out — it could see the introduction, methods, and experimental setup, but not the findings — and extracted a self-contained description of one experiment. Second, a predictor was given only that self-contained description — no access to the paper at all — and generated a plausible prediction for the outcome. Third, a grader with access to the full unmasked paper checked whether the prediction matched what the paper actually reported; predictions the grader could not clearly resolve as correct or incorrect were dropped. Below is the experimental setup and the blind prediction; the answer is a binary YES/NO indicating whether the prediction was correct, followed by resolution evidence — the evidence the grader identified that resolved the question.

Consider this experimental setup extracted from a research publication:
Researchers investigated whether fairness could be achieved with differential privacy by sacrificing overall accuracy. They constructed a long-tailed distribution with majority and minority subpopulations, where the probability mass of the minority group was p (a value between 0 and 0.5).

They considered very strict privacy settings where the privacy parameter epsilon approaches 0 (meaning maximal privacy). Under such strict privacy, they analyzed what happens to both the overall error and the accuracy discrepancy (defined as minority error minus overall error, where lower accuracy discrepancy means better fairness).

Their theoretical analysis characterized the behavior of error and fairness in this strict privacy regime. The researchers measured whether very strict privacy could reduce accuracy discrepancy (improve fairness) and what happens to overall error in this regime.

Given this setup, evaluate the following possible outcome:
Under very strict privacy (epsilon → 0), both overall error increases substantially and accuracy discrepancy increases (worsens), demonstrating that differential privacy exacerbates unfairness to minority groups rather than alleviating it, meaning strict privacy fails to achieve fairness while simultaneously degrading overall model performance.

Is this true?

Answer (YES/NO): NO